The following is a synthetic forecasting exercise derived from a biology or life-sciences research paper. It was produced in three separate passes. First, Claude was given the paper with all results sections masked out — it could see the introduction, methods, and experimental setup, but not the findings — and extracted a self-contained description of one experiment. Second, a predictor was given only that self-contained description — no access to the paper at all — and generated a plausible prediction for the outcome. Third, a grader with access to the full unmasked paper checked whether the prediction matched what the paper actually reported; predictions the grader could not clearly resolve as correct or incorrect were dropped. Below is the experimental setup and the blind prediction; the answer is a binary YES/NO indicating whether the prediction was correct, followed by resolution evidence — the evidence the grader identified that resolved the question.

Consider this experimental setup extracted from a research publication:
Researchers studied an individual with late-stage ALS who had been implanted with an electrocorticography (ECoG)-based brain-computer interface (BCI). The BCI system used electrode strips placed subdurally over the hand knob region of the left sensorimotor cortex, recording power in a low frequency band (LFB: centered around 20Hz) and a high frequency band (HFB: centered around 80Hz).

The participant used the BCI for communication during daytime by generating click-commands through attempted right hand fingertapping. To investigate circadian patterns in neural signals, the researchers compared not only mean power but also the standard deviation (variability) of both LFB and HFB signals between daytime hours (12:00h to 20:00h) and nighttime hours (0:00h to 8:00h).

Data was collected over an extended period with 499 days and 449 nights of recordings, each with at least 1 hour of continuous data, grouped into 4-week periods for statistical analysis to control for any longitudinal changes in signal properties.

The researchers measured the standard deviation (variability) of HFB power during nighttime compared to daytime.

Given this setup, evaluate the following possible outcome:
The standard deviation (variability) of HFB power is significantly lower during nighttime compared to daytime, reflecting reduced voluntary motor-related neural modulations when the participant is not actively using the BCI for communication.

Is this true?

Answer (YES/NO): NO